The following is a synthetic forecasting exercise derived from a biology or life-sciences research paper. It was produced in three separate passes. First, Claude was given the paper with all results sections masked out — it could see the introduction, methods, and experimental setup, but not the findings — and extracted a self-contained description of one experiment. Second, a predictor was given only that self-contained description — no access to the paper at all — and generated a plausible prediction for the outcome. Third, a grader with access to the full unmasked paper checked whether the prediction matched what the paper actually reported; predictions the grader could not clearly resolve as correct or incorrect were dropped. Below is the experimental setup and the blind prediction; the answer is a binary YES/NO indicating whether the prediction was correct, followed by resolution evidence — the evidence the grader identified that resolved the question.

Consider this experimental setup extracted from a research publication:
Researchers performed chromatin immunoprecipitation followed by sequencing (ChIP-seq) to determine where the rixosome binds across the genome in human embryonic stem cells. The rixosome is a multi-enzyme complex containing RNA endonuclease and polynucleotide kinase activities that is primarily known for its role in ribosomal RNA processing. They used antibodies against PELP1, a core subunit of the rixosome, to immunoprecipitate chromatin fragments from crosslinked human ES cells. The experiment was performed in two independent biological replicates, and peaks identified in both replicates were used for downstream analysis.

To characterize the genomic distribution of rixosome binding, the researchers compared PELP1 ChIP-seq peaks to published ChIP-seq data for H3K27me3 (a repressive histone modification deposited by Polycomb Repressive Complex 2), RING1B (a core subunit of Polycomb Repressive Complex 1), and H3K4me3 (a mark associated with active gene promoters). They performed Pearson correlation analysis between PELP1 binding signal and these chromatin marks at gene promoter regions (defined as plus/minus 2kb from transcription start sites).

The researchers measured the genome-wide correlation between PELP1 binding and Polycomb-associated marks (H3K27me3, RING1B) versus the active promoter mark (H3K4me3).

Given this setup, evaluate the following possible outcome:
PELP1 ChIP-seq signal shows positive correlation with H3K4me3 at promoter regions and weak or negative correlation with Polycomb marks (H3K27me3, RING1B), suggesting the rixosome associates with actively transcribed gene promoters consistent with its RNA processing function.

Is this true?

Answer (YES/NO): NO